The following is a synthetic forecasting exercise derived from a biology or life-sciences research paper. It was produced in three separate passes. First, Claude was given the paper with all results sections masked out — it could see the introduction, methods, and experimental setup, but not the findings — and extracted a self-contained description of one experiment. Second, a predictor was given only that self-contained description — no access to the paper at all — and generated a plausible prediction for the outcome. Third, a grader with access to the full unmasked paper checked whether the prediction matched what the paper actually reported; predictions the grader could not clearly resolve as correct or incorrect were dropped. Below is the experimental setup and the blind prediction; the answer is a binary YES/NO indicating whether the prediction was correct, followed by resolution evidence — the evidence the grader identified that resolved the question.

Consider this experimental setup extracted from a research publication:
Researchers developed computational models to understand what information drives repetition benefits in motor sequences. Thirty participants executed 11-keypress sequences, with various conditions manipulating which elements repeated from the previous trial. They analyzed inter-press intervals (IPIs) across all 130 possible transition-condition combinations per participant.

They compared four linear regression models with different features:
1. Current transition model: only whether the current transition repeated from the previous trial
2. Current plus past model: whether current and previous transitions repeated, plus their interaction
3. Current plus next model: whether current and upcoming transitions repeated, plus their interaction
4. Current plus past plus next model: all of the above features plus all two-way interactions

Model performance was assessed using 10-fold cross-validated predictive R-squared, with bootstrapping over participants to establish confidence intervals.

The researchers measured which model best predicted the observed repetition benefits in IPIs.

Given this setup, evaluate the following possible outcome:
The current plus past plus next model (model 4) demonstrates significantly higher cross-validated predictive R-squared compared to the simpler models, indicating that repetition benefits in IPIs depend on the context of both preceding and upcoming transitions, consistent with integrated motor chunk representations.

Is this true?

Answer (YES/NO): NO